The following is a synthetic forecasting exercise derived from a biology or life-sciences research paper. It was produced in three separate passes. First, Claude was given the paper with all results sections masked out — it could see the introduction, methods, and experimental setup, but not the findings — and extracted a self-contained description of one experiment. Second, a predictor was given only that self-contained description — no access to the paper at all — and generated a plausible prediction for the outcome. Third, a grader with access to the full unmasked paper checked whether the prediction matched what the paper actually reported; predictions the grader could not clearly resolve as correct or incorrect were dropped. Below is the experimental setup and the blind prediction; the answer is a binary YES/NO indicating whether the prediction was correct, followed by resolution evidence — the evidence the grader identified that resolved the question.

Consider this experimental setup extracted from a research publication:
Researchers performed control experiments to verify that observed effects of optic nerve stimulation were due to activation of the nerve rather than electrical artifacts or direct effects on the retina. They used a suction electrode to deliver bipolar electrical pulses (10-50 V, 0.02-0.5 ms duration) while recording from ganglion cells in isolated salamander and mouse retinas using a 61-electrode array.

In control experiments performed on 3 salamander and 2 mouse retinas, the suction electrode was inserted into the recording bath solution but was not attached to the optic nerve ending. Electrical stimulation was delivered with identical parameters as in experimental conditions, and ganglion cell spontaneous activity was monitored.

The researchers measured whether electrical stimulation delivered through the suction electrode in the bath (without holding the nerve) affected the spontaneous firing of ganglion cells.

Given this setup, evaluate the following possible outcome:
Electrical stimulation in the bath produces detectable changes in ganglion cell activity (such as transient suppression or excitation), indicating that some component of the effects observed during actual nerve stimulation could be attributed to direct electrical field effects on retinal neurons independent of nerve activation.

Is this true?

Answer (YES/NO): NO